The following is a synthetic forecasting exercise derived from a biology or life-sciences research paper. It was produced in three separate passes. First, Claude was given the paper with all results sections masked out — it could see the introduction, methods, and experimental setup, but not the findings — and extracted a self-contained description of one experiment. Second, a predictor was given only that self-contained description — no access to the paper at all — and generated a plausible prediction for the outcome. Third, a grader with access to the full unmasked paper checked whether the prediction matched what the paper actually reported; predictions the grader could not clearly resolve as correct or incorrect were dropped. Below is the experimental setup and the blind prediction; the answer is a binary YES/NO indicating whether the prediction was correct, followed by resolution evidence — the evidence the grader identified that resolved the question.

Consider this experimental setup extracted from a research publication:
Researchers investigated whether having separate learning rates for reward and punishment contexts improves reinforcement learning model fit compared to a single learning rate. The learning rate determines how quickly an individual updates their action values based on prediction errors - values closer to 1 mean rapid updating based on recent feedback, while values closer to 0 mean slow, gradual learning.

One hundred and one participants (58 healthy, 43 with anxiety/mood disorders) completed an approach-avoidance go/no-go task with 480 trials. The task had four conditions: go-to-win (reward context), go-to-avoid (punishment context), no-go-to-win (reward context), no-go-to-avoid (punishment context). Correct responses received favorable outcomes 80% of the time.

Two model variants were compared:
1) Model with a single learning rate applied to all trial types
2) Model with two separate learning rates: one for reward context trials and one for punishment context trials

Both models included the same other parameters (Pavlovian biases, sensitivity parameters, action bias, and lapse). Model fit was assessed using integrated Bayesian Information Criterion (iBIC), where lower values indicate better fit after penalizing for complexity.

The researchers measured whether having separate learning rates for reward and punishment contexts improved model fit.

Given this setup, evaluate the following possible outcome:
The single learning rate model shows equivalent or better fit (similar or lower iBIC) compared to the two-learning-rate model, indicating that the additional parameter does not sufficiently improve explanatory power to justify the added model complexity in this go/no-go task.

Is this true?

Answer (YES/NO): NO